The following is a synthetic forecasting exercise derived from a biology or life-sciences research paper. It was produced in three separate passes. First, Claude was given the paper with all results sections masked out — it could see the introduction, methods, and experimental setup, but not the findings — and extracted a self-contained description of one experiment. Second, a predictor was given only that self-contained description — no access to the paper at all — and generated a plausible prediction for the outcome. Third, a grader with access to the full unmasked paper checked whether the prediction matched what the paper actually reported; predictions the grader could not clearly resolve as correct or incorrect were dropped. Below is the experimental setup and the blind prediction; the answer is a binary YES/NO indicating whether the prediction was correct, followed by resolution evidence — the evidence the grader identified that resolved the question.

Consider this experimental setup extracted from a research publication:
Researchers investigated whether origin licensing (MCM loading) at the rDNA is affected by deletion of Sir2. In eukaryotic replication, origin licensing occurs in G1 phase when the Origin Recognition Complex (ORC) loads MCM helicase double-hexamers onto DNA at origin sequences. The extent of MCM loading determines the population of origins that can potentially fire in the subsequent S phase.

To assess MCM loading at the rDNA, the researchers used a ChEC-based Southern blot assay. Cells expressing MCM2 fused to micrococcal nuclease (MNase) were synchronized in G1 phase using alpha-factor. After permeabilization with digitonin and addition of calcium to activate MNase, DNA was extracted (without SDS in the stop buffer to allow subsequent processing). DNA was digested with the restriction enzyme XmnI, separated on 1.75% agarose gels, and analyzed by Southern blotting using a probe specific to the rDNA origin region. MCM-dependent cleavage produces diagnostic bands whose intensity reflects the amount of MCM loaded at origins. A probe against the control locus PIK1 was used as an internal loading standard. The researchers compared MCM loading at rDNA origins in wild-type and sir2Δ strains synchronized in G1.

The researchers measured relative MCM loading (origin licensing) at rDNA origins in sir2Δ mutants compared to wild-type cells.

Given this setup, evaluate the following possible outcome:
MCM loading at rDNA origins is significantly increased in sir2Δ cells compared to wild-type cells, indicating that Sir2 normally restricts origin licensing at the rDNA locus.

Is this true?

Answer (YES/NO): NO